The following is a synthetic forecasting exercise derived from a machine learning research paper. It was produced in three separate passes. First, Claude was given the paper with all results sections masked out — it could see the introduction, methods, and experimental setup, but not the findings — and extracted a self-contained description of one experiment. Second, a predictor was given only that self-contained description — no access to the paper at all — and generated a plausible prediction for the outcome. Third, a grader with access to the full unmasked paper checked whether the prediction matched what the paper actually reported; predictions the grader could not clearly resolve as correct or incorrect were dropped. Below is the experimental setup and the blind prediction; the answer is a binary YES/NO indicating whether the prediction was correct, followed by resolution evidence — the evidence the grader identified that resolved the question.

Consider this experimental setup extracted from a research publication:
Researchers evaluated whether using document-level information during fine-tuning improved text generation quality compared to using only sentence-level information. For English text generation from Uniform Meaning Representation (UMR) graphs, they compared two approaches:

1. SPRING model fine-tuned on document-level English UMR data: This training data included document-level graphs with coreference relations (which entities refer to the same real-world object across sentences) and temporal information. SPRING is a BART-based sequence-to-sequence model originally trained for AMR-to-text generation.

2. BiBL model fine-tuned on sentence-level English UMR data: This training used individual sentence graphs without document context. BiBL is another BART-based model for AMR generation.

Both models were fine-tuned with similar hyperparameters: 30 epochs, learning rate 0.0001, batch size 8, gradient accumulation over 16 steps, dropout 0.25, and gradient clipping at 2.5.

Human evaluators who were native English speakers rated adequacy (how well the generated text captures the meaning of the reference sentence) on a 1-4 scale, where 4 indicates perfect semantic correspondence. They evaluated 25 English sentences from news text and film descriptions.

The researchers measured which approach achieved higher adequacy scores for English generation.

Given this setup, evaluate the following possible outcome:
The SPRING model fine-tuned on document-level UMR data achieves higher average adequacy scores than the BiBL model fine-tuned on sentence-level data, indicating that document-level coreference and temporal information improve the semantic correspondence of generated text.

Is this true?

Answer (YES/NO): YES